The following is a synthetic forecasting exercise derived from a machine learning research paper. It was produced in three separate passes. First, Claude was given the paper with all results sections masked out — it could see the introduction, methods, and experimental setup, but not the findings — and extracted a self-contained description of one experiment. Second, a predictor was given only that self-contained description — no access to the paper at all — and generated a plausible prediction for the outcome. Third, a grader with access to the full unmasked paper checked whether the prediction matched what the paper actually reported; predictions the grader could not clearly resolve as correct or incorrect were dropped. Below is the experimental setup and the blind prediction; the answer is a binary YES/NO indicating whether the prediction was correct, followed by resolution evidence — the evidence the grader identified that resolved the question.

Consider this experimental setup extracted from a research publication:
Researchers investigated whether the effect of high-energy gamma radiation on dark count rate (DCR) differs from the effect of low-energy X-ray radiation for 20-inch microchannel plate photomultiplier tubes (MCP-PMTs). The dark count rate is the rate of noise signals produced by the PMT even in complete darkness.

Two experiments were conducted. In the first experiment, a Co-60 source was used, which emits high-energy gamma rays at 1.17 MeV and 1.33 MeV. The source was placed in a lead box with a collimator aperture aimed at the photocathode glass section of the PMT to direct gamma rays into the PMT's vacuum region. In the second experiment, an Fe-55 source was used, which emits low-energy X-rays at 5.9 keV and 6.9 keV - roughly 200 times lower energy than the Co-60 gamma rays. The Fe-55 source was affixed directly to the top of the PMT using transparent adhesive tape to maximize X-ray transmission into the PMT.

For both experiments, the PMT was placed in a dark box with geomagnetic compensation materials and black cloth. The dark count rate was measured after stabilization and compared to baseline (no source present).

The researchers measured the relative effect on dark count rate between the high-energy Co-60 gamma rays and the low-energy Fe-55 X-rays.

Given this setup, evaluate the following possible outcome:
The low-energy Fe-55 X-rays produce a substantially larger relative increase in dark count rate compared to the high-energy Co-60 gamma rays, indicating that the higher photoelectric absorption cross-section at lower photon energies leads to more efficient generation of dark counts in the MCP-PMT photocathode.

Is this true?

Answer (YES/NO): YES